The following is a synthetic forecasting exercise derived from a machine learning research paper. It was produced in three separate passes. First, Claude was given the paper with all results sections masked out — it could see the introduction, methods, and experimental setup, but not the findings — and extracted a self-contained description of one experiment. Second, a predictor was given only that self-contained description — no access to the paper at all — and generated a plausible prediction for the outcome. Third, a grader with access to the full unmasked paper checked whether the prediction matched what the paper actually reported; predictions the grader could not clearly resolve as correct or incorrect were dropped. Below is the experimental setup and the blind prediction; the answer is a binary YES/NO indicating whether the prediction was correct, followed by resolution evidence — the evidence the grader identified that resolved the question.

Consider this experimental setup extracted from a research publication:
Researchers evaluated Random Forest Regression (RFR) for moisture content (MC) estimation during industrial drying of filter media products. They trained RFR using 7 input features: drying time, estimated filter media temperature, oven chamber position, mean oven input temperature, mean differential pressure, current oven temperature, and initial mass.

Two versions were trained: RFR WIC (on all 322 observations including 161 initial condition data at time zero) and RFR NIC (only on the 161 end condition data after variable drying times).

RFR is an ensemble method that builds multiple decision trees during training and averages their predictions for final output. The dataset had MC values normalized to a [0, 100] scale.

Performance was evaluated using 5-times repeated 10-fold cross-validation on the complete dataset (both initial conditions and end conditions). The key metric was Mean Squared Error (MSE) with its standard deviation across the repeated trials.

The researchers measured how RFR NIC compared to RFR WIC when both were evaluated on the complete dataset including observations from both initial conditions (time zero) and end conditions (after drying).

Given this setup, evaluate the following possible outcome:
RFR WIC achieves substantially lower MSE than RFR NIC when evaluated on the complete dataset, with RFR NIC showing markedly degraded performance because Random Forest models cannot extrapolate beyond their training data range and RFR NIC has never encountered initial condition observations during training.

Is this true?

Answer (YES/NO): YES